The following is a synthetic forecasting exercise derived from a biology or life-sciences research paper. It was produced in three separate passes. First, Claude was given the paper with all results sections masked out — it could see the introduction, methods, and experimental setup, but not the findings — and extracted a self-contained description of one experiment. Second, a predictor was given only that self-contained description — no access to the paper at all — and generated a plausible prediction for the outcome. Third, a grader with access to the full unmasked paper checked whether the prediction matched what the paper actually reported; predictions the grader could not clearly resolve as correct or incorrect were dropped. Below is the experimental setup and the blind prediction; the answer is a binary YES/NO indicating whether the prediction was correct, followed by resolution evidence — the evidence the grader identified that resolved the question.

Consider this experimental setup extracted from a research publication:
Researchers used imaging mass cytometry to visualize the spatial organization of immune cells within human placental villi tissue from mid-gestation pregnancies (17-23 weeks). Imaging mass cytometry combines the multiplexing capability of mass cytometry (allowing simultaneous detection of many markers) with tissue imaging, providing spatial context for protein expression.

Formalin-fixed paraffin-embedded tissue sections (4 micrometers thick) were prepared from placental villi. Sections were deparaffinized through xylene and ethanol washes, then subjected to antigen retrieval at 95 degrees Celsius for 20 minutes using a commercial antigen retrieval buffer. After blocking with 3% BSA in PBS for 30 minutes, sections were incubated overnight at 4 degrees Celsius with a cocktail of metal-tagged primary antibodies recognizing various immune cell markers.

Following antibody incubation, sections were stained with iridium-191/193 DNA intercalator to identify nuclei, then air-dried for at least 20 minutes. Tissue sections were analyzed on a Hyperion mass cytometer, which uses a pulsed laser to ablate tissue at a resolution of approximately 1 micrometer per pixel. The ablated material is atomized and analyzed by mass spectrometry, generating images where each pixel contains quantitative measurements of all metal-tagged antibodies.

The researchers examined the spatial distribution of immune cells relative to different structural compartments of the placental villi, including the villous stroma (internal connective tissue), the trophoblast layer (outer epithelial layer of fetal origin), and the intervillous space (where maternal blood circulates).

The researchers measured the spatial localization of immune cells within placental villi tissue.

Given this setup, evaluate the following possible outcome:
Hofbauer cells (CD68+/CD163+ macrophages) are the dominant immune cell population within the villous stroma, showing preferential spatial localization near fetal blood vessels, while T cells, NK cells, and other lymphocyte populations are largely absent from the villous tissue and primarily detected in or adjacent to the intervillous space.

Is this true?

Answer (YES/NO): NO